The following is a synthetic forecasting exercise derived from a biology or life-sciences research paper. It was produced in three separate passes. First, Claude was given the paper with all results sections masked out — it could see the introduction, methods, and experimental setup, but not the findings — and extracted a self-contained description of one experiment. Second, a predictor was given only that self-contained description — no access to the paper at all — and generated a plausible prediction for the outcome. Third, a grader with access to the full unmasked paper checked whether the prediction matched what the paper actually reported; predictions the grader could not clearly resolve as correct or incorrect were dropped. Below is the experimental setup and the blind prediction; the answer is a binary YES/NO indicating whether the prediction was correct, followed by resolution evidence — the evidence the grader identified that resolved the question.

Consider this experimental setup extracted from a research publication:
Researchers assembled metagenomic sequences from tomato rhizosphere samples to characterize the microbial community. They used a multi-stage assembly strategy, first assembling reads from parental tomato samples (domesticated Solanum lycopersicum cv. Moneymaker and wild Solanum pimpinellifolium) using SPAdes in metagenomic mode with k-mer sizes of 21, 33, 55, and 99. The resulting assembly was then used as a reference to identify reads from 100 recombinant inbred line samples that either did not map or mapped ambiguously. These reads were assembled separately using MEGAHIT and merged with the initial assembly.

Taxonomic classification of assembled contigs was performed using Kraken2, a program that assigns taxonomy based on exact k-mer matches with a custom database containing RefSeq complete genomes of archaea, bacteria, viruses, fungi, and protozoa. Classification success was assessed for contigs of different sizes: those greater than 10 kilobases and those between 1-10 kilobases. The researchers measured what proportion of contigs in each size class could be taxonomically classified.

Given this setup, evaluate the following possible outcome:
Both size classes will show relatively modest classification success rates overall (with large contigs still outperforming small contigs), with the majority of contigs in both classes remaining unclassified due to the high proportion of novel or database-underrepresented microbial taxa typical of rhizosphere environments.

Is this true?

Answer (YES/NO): NO